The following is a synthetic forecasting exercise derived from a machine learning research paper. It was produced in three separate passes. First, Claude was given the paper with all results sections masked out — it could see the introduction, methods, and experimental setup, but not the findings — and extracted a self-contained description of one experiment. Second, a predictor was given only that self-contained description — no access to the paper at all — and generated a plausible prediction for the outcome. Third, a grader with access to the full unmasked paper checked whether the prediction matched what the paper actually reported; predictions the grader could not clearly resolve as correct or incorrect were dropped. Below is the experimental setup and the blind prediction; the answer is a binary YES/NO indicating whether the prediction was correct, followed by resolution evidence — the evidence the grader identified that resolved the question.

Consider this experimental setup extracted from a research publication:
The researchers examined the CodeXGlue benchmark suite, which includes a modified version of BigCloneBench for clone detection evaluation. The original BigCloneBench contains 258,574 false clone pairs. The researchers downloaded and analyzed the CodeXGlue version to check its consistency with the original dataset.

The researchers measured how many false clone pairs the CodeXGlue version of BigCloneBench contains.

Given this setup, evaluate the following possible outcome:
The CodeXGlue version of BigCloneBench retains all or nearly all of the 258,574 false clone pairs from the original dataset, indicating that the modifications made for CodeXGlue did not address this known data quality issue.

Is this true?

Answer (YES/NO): NO